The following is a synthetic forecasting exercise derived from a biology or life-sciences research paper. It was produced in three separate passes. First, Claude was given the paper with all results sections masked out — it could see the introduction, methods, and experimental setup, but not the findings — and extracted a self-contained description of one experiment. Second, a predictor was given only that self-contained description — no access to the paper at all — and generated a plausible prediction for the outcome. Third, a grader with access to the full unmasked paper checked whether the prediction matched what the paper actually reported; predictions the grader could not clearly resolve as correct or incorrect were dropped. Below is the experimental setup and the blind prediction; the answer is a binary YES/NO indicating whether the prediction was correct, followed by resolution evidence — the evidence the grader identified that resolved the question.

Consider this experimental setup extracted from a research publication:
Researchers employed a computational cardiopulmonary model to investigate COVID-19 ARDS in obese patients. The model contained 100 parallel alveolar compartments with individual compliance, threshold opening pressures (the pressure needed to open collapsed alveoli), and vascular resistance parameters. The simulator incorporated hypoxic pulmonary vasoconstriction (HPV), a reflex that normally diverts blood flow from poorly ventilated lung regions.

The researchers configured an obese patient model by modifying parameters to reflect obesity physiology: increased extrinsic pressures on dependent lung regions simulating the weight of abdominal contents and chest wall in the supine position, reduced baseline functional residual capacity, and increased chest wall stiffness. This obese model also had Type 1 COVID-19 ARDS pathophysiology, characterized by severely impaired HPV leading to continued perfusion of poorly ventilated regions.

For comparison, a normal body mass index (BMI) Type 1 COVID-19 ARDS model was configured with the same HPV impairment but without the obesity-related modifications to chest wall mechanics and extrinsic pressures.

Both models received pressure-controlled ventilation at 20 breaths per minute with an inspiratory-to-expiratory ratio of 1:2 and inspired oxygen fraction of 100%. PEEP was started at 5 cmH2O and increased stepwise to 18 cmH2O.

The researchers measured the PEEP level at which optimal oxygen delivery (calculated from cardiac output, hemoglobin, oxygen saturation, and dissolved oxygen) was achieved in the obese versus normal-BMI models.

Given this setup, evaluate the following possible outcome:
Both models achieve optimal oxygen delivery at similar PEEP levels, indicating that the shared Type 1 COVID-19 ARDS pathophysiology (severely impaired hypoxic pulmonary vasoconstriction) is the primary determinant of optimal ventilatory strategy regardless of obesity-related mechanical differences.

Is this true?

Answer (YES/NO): NO